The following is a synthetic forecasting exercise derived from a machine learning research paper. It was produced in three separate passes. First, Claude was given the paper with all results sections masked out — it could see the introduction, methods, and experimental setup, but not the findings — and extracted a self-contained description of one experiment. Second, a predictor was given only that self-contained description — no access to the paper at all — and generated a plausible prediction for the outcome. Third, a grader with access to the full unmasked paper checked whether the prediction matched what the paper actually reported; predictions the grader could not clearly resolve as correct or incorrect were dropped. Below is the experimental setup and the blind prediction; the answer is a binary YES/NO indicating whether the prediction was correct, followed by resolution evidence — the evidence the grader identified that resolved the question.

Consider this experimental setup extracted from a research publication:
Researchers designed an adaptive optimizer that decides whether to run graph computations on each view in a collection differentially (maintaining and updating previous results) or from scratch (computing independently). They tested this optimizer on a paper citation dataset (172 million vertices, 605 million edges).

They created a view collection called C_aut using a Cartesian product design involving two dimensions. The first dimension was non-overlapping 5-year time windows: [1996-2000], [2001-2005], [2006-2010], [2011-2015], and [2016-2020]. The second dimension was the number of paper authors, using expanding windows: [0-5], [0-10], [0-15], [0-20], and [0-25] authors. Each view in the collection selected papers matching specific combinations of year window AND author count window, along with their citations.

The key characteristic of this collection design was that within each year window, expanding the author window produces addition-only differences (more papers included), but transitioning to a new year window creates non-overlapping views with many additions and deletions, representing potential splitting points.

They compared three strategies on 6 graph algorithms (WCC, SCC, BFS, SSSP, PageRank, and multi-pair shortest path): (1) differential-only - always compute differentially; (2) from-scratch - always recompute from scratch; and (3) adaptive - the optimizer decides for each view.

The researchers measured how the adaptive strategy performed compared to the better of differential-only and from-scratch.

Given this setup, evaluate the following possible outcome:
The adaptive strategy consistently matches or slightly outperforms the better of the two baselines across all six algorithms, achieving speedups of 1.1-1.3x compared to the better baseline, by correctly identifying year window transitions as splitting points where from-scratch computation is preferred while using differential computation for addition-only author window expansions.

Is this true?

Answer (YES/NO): NO